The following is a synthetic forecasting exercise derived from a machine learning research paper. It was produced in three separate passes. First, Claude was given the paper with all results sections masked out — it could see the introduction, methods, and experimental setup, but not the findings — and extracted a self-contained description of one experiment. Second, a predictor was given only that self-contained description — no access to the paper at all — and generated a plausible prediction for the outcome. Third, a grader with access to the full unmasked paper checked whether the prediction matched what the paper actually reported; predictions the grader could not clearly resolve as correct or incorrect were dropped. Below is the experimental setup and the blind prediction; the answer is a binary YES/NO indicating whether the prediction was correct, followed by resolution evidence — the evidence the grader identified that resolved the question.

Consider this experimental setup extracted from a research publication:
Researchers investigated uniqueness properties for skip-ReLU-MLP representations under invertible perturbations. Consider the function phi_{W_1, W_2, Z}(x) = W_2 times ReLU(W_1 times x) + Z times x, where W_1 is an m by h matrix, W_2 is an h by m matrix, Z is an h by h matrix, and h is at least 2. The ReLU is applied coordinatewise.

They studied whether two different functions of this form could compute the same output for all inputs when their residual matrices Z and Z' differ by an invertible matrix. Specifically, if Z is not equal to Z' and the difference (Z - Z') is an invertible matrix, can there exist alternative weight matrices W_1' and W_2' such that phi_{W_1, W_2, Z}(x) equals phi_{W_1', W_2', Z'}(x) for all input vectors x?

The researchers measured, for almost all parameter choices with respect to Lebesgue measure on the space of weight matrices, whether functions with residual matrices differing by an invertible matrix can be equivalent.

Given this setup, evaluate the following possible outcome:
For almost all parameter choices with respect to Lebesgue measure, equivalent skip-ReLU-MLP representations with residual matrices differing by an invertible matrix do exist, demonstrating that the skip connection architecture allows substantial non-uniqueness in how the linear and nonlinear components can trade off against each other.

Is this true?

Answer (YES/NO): NO